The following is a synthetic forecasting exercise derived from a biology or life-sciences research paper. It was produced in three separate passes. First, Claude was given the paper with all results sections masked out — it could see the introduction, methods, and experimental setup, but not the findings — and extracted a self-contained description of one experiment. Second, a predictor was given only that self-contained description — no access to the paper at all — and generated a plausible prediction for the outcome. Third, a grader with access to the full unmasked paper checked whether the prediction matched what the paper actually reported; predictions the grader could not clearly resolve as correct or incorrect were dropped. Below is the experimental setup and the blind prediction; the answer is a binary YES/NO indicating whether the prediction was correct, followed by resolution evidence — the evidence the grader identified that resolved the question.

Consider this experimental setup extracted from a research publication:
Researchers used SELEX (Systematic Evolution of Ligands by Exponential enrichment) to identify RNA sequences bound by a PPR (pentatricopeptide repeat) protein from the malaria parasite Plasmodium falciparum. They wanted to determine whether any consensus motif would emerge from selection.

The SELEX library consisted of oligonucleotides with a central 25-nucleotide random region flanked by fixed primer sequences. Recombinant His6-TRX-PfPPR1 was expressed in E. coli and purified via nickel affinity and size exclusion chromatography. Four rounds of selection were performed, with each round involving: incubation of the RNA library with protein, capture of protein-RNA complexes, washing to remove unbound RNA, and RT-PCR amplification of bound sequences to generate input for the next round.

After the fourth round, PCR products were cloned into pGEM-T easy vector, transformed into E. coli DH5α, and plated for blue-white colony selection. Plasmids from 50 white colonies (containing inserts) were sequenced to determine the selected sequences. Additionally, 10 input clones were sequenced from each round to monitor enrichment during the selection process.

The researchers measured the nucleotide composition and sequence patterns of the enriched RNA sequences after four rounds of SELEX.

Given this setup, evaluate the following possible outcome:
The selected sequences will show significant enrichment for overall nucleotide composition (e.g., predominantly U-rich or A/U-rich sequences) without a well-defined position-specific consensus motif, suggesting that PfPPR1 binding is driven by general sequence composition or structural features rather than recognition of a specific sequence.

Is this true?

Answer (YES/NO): NO